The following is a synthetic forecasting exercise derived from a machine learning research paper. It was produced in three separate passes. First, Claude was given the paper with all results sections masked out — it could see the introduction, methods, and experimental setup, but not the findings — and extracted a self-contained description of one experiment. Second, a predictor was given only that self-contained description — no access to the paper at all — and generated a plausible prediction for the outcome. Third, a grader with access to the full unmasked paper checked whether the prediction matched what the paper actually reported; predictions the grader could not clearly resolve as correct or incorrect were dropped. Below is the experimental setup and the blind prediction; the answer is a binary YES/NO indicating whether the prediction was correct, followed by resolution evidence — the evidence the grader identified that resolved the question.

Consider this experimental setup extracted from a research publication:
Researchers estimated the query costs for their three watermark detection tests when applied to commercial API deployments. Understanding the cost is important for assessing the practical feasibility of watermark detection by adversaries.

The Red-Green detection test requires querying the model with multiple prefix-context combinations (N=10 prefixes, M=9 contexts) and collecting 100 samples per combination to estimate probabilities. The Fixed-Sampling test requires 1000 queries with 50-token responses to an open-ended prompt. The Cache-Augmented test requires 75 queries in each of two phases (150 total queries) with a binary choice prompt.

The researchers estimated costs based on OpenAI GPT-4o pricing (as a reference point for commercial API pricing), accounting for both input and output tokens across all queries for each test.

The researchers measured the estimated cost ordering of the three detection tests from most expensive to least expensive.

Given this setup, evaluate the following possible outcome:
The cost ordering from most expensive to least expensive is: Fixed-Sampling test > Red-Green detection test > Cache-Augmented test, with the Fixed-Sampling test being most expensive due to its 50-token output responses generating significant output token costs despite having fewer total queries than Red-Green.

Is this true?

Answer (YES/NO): NO